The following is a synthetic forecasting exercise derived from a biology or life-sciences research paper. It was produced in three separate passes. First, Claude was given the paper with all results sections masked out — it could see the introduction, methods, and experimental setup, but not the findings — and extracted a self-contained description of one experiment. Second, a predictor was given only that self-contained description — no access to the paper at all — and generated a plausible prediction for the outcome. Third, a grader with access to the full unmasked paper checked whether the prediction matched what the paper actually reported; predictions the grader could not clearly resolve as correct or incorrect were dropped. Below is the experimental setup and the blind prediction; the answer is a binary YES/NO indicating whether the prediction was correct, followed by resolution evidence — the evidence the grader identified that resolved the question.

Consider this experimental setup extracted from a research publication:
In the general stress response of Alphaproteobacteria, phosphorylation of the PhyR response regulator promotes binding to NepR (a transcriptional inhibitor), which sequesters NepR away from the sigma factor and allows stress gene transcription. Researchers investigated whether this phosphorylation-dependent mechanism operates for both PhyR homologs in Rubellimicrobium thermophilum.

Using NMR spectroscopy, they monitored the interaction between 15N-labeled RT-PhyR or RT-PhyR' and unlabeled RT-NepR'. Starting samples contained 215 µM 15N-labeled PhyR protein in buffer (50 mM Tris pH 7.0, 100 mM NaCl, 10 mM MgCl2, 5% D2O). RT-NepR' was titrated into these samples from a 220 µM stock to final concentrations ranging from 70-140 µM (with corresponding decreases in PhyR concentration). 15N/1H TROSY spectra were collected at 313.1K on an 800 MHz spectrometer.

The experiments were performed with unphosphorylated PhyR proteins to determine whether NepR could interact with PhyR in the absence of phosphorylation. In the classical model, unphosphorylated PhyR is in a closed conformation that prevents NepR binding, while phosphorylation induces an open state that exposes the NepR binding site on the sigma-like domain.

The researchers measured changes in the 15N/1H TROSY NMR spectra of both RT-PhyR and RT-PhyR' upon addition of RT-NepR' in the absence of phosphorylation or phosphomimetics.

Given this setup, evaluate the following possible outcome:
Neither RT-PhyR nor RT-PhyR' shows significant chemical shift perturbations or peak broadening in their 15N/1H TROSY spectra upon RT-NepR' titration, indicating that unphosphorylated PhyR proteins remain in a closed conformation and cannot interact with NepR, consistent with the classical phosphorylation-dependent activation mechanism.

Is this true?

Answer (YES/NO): NO